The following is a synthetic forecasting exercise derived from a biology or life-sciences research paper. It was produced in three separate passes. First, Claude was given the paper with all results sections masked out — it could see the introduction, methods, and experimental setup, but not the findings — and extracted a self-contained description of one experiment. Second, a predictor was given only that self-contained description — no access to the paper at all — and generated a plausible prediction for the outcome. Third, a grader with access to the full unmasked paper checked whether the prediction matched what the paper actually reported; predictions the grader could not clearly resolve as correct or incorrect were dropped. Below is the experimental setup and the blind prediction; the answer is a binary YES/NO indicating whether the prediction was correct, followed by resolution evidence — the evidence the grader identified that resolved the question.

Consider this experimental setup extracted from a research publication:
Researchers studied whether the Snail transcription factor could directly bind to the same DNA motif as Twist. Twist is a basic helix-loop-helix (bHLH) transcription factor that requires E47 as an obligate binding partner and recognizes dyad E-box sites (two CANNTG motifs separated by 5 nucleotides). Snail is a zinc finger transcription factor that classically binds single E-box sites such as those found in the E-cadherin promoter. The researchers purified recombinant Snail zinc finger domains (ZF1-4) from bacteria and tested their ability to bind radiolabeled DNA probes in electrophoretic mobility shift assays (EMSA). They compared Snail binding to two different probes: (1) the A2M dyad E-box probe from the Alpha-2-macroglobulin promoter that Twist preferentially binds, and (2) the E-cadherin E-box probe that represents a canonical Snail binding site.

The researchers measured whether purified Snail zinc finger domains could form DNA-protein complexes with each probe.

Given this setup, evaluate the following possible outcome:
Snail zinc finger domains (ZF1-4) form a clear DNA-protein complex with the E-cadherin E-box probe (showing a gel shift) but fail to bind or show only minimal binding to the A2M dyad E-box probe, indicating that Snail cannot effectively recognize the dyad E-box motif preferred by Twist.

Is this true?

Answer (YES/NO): YES